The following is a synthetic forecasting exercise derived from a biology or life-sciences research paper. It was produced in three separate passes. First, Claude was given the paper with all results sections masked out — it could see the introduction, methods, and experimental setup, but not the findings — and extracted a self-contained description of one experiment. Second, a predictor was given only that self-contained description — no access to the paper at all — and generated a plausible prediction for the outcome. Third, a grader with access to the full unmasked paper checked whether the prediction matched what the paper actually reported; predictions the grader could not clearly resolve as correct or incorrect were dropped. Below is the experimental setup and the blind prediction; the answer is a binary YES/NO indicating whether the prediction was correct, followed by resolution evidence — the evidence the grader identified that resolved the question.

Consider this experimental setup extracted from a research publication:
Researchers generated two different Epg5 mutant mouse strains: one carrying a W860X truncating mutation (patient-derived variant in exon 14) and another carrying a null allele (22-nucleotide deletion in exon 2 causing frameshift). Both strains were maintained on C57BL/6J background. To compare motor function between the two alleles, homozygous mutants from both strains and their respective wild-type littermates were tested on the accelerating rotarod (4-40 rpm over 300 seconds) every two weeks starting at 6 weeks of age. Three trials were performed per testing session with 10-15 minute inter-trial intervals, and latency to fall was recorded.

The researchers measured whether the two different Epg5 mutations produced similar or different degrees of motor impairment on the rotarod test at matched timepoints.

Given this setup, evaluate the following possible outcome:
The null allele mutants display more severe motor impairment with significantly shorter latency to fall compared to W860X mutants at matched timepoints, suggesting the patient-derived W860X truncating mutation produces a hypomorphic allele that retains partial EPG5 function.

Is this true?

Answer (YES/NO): NO